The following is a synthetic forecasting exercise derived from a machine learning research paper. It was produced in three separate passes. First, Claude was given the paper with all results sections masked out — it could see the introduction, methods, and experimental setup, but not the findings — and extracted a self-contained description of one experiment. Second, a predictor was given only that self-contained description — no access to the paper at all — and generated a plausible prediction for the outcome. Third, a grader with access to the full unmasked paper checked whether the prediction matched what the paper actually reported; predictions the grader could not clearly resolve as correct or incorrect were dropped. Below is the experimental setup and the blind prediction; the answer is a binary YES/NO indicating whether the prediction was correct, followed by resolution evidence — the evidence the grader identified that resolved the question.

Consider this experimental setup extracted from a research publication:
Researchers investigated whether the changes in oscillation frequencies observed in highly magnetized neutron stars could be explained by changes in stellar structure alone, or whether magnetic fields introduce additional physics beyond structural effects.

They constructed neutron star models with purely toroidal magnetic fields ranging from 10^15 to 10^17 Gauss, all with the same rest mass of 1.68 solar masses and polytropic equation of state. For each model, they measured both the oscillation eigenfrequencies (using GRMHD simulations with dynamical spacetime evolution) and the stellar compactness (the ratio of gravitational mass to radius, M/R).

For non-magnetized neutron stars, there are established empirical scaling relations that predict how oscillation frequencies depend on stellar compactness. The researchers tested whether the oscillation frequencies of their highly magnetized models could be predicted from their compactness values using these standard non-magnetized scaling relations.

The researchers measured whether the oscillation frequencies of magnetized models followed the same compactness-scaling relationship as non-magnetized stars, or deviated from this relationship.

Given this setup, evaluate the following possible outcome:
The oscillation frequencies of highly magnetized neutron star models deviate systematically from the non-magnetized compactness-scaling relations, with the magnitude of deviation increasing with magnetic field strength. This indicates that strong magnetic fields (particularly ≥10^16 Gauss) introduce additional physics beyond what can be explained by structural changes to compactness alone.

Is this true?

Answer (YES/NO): NO